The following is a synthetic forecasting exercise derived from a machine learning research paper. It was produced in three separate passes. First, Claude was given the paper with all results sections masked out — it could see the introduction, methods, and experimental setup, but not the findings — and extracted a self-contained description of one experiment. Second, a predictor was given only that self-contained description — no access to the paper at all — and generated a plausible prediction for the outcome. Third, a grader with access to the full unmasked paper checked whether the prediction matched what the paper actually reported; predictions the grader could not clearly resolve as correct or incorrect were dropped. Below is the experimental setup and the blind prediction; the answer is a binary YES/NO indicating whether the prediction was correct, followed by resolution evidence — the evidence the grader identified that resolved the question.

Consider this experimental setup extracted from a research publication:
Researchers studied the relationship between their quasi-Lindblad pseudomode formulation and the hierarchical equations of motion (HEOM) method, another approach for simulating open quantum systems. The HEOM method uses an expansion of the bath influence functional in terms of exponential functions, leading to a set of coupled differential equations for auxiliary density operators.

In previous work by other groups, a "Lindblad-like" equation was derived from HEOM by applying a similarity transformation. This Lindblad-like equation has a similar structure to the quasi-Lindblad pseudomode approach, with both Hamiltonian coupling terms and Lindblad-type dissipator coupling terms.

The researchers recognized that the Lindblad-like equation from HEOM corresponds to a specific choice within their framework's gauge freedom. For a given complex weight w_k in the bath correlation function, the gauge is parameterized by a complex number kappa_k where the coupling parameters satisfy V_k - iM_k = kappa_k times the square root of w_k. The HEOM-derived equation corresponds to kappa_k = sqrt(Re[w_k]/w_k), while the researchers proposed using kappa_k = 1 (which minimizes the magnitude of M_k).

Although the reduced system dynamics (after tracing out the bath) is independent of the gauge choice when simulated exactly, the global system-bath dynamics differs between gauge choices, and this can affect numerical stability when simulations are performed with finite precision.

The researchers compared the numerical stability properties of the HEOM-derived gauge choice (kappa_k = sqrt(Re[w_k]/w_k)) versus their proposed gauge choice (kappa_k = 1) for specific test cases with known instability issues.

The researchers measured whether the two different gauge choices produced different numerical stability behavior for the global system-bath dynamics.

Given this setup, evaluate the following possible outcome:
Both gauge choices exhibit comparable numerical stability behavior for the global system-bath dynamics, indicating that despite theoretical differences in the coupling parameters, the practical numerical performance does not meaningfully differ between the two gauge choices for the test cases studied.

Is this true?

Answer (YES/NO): NO